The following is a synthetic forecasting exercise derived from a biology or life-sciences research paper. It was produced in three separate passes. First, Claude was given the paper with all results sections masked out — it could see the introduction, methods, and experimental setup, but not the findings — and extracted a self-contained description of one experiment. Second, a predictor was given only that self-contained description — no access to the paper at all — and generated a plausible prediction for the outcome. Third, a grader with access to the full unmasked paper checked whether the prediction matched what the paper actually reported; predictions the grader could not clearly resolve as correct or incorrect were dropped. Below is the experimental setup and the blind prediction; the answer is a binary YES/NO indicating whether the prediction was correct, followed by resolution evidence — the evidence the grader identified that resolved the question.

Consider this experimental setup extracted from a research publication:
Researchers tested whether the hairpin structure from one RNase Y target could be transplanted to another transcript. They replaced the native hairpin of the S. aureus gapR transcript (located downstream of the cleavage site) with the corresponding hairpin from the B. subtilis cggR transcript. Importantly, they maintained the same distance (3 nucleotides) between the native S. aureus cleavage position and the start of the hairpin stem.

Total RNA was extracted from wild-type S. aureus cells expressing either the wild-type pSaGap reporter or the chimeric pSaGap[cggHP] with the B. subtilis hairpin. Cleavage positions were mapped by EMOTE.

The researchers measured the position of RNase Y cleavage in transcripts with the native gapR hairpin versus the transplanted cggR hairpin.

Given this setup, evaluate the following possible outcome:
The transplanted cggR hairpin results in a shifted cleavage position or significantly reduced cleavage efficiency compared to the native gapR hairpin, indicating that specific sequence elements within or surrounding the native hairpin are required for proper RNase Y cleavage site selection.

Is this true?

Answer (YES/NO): YES